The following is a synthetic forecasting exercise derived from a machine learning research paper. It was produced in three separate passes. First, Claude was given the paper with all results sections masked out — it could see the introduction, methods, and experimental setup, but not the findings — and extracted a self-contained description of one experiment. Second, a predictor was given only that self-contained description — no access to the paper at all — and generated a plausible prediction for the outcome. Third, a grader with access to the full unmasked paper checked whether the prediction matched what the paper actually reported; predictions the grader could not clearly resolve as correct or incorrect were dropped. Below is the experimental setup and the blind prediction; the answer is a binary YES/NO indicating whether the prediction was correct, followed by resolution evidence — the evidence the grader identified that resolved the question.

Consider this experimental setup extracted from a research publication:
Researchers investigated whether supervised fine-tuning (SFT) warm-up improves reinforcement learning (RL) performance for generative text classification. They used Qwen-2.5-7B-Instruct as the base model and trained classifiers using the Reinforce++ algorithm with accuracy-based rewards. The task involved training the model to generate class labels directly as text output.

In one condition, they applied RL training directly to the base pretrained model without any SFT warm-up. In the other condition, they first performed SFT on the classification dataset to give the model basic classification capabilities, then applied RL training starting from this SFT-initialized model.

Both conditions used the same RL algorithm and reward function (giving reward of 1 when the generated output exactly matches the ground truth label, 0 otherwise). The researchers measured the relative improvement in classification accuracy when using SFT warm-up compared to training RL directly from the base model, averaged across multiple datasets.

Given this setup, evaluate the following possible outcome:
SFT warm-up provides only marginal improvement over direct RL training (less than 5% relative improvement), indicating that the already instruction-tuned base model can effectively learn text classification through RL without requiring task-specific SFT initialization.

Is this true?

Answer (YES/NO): NO